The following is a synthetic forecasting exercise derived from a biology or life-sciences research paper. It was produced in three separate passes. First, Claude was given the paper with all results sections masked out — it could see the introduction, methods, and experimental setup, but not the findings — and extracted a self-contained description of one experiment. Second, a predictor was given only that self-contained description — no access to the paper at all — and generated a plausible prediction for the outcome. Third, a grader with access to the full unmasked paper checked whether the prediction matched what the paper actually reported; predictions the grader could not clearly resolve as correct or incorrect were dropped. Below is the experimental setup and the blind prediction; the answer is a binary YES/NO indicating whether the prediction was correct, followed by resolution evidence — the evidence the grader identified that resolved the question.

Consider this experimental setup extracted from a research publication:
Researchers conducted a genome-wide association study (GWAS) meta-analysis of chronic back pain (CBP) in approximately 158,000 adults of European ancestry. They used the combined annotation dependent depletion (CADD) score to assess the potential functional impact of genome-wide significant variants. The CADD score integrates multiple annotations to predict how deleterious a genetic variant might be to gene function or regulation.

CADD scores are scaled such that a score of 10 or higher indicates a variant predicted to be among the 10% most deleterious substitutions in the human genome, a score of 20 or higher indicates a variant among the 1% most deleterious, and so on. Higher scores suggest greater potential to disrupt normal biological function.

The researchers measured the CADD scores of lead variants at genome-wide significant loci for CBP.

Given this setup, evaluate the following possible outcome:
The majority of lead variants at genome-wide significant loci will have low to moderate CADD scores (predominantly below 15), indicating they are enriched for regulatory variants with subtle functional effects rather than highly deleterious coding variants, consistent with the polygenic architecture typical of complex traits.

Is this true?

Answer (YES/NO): YES